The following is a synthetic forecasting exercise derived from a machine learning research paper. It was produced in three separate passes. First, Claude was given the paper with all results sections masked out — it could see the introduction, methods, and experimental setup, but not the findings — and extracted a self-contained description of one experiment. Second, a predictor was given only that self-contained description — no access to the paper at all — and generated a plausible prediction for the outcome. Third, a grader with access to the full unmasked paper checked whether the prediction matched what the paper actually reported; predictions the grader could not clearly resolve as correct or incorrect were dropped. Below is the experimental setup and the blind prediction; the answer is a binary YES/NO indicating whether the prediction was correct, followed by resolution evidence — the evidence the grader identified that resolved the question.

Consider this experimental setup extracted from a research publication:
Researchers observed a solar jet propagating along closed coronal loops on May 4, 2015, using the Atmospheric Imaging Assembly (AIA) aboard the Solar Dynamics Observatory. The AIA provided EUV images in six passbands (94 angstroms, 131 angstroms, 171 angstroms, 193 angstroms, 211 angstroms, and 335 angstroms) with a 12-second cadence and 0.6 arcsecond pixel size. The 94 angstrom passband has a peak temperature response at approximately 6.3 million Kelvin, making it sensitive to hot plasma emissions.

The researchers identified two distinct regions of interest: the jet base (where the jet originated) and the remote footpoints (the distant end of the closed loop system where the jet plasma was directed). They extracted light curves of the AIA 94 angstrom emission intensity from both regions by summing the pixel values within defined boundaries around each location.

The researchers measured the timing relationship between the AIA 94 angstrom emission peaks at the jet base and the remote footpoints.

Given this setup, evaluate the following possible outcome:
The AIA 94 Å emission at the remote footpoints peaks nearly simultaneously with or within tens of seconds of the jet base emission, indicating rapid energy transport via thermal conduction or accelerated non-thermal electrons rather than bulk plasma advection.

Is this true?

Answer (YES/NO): YES